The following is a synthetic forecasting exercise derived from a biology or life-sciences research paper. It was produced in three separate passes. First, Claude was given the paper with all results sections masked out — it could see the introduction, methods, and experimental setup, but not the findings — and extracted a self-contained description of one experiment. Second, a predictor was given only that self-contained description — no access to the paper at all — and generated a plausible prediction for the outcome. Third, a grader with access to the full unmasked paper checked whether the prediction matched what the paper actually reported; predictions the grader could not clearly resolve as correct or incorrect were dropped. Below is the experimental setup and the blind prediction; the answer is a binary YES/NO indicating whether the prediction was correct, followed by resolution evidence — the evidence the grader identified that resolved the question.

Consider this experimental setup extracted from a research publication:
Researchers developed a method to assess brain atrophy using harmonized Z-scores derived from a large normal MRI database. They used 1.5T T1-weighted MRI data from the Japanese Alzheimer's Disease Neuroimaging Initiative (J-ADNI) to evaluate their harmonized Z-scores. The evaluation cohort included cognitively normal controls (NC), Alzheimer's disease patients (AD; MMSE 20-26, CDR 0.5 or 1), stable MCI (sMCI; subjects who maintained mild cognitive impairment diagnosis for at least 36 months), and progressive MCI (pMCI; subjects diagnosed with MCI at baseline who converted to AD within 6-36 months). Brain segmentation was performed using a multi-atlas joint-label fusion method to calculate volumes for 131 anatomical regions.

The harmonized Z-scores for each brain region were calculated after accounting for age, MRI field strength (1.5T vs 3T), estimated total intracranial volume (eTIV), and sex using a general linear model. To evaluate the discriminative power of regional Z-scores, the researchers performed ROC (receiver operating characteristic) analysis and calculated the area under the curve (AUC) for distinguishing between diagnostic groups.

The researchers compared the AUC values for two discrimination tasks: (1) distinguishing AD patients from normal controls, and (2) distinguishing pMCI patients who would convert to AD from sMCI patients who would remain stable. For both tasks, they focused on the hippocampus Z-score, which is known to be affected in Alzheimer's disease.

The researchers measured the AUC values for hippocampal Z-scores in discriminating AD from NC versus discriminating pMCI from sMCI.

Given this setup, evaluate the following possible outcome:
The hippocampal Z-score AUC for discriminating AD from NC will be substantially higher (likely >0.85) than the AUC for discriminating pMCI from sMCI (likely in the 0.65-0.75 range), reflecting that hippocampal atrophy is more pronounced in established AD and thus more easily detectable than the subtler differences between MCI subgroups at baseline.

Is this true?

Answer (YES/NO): YES